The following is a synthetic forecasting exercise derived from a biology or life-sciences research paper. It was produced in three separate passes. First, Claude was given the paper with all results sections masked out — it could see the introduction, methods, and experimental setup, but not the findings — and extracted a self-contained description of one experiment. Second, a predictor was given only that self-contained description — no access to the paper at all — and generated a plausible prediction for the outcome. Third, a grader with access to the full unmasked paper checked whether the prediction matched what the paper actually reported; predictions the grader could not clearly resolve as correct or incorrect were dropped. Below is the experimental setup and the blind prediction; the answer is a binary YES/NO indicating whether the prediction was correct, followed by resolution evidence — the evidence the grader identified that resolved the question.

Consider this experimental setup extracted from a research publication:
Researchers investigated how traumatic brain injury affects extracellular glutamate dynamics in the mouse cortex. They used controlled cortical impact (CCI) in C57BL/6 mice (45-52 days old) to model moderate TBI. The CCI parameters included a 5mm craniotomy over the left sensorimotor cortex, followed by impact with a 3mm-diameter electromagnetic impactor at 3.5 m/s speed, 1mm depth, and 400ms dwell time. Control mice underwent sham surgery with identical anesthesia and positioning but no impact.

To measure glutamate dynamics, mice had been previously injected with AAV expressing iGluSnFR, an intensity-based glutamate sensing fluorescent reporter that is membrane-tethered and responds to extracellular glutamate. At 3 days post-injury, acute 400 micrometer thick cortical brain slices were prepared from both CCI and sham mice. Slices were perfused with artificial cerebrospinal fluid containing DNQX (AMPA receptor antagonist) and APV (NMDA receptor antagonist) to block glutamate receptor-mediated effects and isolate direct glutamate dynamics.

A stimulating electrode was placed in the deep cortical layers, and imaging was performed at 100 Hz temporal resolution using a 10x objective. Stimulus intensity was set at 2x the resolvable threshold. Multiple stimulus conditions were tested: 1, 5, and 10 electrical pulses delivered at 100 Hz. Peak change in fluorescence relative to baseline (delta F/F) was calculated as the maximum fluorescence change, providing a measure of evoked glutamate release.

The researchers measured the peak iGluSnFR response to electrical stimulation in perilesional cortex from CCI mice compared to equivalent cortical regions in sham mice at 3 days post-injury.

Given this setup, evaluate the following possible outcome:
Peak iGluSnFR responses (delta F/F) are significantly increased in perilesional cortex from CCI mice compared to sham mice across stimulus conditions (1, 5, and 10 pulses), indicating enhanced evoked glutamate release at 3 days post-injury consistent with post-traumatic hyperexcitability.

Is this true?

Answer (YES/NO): YES